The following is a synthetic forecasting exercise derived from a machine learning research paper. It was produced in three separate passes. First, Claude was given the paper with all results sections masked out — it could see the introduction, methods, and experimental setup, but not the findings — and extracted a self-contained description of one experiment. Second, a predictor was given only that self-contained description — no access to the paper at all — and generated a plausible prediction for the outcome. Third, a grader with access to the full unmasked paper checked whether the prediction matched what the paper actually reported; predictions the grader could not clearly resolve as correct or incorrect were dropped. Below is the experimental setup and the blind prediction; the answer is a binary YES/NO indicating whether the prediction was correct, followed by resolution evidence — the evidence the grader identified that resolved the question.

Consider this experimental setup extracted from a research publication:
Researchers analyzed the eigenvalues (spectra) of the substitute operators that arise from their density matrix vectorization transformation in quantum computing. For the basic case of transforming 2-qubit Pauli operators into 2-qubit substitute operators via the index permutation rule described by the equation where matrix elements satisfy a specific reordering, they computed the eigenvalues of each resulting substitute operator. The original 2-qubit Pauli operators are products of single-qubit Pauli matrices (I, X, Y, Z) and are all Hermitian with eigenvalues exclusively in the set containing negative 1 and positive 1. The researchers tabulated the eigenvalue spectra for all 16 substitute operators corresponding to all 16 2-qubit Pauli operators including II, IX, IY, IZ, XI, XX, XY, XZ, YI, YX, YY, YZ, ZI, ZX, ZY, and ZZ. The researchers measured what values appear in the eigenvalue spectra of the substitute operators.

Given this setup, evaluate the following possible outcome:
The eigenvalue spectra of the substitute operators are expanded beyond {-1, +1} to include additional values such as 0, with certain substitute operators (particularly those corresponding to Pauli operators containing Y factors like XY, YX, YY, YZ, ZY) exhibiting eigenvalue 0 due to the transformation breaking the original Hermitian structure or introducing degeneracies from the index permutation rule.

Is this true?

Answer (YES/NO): NO